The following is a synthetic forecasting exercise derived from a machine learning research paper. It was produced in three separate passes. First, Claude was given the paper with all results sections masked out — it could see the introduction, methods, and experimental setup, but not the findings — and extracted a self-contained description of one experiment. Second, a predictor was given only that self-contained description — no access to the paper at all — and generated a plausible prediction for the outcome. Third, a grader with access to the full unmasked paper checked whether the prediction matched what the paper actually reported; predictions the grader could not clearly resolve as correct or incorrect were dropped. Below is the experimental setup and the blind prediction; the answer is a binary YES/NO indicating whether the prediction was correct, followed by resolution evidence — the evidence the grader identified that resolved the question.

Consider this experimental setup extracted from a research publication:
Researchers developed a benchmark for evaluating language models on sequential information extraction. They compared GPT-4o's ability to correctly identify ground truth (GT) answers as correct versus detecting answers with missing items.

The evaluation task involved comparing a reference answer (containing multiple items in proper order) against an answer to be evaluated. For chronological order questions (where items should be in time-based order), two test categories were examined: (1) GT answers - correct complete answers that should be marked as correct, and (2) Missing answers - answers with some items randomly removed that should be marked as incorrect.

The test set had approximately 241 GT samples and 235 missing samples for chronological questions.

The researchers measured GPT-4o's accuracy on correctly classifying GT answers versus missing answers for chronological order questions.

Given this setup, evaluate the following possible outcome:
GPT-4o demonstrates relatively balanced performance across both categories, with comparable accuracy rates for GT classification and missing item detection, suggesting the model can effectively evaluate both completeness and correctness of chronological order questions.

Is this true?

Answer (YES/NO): NO